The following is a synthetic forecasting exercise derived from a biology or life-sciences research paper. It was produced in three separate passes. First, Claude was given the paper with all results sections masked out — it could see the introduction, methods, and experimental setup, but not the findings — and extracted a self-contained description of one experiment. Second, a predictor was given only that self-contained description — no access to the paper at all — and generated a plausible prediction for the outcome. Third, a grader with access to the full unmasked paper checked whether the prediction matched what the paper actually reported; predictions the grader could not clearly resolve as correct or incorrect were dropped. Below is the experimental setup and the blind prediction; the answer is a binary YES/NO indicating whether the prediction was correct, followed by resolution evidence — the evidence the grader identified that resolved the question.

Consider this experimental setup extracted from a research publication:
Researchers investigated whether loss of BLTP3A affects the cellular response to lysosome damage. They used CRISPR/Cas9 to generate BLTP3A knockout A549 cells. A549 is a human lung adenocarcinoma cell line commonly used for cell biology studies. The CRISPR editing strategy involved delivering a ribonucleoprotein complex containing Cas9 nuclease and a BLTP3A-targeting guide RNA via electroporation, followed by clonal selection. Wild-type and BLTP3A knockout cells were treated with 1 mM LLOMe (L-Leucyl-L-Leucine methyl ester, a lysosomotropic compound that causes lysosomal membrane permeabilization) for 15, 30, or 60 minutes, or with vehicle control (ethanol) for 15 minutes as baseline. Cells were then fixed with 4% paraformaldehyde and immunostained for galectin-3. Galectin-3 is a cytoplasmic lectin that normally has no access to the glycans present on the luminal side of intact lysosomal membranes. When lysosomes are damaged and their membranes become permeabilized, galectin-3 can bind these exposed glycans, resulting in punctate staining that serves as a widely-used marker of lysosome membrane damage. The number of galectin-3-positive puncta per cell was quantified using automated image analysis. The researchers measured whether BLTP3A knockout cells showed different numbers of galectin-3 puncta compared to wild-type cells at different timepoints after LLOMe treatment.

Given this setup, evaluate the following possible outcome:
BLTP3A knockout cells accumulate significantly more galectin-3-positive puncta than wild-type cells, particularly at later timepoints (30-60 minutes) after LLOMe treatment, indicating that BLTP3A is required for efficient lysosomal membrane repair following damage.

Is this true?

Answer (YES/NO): YES